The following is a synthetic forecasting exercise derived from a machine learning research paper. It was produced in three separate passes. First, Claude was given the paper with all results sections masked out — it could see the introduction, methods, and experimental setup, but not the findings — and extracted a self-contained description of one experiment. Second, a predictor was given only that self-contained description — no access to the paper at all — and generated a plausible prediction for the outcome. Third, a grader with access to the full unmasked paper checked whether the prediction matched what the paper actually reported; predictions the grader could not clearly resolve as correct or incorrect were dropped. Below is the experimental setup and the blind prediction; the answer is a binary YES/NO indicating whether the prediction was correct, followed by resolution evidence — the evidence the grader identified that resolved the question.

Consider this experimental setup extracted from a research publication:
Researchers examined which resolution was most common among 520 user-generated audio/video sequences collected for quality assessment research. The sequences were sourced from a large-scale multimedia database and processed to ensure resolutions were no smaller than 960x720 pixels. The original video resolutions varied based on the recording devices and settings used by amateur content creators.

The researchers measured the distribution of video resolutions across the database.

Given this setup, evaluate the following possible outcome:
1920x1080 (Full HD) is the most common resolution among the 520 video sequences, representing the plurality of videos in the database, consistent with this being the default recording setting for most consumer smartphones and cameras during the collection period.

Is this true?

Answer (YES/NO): NO